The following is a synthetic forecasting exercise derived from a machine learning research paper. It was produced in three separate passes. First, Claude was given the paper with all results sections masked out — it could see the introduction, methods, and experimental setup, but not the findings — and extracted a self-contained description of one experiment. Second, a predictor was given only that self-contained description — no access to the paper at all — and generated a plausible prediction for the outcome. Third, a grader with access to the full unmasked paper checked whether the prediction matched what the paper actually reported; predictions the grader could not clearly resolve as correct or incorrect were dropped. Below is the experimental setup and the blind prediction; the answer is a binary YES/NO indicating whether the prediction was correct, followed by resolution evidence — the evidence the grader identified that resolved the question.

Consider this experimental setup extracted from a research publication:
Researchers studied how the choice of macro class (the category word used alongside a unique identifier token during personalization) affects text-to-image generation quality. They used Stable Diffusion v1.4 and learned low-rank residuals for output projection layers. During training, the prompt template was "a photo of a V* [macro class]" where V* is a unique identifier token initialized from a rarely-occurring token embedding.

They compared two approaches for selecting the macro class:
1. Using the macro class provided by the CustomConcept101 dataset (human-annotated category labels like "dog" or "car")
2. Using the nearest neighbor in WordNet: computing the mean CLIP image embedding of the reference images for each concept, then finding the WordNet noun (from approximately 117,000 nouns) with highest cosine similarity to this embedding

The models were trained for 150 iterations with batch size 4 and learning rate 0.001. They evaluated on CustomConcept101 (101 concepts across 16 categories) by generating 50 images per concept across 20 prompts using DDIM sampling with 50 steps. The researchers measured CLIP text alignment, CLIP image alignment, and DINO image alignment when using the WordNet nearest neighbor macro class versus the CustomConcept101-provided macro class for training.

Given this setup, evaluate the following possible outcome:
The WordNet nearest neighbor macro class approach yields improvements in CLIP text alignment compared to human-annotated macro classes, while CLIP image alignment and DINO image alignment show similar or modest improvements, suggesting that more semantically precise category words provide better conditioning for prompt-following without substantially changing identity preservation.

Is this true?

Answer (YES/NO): NO